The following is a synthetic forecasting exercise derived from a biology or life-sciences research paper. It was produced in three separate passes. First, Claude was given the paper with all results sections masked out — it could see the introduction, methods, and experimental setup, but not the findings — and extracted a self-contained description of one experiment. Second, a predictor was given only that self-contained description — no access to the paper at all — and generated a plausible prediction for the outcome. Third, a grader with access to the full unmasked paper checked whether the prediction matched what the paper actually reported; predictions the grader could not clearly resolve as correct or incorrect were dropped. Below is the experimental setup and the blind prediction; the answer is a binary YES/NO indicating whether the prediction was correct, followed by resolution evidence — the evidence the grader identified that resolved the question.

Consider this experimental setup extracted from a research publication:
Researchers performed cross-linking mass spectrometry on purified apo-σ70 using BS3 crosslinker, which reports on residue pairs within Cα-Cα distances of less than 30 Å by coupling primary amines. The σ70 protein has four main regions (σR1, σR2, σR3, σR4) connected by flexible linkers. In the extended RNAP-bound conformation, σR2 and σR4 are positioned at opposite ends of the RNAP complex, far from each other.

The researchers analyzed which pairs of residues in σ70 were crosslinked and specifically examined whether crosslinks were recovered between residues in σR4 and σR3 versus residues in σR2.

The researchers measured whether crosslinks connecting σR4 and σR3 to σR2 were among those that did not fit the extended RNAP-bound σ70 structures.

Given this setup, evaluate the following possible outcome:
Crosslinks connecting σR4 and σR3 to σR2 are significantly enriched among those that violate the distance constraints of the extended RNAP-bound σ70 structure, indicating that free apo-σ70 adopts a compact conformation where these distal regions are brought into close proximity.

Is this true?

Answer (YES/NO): YES